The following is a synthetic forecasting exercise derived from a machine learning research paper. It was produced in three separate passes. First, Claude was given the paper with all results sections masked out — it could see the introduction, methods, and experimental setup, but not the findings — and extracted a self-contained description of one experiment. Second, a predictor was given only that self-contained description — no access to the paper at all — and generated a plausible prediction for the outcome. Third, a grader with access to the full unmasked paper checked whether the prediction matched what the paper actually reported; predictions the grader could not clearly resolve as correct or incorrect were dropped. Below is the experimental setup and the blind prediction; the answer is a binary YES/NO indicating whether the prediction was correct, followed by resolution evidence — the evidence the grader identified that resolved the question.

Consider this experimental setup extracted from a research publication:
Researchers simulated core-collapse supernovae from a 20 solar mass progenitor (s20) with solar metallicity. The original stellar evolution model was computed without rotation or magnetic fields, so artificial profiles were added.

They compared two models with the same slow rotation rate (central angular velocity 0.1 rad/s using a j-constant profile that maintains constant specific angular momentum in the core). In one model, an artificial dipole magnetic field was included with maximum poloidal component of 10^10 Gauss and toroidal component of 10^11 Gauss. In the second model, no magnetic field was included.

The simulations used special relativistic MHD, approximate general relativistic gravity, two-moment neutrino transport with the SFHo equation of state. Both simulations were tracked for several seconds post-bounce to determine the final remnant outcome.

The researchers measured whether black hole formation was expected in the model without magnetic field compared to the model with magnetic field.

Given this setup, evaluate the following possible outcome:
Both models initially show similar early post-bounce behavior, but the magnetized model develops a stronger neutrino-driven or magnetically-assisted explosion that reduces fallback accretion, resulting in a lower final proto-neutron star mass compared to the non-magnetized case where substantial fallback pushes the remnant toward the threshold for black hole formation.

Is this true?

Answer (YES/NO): NO